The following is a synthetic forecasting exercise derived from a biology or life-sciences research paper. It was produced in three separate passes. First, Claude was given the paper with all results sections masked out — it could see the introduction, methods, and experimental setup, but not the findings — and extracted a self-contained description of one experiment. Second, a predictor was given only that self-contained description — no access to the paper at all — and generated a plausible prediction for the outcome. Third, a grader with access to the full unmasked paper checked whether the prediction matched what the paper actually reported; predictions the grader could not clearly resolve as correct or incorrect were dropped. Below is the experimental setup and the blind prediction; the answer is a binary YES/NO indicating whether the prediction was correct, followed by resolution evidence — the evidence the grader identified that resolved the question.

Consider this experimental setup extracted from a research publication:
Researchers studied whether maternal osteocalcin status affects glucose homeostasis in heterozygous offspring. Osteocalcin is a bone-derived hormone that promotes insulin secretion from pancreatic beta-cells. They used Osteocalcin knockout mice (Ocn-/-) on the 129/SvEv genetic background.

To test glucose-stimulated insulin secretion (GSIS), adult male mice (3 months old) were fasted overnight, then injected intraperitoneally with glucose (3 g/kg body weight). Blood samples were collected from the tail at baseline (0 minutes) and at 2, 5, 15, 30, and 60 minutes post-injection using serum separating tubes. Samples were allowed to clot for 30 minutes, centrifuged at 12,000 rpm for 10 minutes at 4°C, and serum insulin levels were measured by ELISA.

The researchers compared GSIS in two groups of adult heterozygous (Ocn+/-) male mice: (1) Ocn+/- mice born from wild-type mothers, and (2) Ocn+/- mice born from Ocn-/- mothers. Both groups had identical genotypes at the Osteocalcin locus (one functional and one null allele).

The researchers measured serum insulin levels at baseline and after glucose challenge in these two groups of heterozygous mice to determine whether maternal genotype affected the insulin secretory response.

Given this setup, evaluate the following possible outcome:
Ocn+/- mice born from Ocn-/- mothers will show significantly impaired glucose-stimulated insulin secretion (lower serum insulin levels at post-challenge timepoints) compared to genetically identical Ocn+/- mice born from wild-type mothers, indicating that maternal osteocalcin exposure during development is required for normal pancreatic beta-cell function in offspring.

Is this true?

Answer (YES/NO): NO